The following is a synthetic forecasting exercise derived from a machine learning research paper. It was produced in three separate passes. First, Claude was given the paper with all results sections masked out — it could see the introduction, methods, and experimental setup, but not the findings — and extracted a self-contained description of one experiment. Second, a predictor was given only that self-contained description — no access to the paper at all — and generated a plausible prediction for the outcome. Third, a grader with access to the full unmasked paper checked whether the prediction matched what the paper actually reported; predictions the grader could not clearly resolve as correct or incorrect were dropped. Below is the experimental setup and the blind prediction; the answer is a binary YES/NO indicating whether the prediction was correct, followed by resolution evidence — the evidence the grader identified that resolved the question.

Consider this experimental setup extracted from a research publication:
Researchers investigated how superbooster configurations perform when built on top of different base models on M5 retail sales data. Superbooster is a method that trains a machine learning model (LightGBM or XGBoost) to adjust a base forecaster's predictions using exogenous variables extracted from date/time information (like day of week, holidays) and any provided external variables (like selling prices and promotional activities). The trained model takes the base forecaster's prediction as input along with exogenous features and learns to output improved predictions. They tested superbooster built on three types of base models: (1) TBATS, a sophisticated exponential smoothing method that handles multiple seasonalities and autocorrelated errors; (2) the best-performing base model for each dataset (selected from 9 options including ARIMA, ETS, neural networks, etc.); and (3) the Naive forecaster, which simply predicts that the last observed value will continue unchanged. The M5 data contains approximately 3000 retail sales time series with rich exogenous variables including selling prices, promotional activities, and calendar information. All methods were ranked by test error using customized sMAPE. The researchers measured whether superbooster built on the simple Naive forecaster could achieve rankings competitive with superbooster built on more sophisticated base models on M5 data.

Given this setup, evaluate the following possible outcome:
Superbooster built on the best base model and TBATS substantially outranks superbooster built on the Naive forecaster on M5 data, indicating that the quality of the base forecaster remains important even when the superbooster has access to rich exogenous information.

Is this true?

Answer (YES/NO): NO